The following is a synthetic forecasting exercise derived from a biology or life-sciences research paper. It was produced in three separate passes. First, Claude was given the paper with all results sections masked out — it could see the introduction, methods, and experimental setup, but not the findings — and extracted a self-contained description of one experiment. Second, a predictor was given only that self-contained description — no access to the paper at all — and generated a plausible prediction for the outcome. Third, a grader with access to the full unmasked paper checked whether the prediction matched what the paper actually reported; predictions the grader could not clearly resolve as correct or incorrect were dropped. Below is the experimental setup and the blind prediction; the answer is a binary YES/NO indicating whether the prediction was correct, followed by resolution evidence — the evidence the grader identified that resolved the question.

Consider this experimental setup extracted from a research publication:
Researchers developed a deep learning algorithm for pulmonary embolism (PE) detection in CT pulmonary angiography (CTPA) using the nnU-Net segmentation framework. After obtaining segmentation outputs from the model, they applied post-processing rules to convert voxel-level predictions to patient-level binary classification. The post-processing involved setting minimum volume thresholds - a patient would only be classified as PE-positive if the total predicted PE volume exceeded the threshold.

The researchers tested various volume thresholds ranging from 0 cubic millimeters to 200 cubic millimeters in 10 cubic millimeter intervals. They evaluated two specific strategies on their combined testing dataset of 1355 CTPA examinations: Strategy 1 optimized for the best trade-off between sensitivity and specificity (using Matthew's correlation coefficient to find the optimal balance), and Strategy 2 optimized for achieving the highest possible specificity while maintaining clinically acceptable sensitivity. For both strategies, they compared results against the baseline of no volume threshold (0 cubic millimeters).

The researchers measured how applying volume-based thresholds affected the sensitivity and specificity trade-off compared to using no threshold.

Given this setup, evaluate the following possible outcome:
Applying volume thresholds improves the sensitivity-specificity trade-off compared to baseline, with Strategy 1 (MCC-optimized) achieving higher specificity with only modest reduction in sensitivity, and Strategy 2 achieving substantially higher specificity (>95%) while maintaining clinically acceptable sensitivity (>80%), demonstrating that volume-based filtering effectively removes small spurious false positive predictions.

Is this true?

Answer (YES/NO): YES